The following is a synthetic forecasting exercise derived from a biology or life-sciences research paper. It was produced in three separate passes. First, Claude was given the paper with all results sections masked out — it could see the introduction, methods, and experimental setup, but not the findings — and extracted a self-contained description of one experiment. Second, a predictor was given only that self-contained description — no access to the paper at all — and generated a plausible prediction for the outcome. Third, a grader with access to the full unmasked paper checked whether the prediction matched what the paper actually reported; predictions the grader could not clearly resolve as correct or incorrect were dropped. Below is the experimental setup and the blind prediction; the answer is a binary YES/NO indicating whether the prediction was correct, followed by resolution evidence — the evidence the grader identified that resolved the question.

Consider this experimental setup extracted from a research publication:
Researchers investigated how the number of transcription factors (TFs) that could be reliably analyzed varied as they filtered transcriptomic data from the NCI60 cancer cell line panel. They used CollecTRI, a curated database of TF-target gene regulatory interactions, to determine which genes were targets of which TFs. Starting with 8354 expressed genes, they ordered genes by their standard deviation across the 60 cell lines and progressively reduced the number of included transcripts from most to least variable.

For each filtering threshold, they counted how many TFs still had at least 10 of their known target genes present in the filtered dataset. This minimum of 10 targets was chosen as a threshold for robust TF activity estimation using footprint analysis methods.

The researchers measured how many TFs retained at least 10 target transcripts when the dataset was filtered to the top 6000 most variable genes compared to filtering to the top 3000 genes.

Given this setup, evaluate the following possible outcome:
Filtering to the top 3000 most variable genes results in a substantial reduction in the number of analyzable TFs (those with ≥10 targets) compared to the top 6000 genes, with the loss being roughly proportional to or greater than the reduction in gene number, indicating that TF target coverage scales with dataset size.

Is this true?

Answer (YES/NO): NO